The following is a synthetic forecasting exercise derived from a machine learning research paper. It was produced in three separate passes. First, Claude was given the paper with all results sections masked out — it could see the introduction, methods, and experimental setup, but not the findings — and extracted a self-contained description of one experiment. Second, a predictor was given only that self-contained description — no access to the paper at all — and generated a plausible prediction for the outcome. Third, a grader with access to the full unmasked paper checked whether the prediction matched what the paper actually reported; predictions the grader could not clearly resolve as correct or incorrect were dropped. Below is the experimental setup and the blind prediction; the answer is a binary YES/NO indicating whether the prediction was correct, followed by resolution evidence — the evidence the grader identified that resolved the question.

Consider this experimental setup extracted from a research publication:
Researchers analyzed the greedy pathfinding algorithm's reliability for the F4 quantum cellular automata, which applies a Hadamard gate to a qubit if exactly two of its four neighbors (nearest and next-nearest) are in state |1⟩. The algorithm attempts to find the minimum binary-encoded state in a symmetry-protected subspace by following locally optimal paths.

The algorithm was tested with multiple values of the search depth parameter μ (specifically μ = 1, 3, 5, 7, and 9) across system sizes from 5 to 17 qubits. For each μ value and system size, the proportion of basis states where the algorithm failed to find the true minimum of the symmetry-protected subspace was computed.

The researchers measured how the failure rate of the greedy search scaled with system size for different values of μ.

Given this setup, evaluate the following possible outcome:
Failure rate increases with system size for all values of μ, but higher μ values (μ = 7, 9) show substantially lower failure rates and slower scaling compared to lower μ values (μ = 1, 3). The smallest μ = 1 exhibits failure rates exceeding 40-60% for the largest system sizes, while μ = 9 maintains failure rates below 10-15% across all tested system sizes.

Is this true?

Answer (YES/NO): NO